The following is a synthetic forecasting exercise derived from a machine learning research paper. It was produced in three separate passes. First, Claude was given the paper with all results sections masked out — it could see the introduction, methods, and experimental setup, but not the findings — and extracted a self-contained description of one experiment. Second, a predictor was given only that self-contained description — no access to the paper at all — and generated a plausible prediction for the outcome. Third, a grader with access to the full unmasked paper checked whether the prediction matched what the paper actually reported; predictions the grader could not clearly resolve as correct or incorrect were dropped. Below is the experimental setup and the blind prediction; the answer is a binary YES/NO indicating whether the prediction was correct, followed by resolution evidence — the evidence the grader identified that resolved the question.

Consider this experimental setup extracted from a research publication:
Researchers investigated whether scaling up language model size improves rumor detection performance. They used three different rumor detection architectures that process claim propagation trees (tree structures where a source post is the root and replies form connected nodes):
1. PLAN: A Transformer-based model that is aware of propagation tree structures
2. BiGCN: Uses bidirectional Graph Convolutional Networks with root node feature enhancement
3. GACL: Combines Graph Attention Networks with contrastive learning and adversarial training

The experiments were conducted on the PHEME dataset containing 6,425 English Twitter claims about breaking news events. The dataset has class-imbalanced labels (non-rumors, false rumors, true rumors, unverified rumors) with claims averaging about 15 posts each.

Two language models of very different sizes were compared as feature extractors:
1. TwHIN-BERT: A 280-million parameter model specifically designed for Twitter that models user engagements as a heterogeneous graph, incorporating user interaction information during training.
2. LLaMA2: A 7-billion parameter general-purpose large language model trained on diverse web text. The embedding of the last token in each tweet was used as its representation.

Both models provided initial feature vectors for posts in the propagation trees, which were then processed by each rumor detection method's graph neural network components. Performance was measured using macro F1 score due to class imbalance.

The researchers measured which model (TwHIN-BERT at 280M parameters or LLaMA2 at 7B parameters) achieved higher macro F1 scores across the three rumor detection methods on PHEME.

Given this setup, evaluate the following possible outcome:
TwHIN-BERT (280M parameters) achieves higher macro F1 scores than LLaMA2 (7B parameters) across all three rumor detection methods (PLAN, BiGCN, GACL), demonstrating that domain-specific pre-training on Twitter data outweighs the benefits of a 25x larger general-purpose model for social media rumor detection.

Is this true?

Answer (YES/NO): NO